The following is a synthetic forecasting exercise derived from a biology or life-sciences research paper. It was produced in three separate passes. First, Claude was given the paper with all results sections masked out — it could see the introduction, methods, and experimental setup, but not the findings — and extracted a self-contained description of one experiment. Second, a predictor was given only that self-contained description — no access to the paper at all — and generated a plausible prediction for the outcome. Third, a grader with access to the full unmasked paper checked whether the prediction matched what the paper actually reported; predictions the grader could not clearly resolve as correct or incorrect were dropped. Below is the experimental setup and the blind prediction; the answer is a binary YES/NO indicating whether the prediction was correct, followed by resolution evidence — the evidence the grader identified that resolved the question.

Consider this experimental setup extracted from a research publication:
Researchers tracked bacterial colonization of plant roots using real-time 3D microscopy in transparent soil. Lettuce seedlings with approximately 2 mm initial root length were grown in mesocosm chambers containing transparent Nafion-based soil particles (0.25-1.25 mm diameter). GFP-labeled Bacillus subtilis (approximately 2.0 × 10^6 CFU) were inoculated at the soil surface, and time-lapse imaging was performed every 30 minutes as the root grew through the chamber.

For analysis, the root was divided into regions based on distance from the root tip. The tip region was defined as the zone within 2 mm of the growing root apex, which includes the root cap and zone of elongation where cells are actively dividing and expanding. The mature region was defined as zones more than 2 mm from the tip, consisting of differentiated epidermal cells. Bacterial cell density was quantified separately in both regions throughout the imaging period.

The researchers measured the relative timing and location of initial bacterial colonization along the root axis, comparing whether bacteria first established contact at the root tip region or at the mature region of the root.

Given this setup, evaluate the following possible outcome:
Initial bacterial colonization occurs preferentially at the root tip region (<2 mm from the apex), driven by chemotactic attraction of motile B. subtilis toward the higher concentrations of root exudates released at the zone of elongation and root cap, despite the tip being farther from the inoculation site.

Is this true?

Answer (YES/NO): YES